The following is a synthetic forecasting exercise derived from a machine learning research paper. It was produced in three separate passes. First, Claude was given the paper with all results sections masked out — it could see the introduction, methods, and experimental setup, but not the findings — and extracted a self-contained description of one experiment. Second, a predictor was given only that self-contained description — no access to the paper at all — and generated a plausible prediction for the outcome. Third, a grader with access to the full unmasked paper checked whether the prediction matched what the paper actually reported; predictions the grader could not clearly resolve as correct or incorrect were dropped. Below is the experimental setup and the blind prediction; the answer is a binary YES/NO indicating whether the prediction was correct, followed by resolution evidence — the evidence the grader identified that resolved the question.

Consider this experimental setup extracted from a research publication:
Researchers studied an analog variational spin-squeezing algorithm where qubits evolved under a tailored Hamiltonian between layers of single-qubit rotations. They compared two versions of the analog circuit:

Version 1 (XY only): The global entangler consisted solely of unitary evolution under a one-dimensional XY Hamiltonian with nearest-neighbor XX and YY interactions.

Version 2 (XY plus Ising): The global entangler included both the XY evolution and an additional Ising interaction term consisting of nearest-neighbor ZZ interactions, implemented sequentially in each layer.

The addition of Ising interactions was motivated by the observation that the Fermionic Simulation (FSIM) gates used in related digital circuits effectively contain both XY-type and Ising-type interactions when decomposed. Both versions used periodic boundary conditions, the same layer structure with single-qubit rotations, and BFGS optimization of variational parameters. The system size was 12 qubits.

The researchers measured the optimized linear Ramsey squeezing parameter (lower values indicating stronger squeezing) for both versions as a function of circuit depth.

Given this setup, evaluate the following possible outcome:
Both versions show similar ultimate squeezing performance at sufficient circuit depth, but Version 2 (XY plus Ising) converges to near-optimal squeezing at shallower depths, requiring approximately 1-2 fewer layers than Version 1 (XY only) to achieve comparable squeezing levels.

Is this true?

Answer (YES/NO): NO